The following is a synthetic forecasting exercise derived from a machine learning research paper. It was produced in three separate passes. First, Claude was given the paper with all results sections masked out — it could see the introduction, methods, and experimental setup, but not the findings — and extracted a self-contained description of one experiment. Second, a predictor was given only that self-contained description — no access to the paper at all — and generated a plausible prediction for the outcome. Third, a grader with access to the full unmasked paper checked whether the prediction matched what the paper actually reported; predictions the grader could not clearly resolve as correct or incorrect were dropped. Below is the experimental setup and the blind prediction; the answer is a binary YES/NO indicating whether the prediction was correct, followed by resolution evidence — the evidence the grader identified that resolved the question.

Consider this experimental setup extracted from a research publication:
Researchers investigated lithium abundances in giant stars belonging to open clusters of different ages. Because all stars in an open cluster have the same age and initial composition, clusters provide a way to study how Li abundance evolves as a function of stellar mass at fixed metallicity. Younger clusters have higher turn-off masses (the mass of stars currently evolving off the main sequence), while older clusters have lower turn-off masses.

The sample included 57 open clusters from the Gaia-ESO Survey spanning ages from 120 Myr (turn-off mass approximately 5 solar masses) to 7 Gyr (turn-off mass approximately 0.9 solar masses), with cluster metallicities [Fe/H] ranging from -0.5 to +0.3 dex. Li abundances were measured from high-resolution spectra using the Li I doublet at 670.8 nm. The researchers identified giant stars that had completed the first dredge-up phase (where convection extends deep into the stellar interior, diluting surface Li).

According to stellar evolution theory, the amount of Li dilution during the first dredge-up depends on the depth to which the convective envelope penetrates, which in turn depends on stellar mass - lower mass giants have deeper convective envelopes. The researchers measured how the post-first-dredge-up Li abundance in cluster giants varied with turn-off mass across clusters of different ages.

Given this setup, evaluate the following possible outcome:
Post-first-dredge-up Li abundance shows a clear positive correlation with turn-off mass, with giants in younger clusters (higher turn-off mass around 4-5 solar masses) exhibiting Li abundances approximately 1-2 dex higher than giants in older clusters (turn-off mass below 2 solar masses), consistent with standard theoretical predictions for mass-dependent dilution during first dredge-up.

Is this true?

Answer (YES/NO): NO